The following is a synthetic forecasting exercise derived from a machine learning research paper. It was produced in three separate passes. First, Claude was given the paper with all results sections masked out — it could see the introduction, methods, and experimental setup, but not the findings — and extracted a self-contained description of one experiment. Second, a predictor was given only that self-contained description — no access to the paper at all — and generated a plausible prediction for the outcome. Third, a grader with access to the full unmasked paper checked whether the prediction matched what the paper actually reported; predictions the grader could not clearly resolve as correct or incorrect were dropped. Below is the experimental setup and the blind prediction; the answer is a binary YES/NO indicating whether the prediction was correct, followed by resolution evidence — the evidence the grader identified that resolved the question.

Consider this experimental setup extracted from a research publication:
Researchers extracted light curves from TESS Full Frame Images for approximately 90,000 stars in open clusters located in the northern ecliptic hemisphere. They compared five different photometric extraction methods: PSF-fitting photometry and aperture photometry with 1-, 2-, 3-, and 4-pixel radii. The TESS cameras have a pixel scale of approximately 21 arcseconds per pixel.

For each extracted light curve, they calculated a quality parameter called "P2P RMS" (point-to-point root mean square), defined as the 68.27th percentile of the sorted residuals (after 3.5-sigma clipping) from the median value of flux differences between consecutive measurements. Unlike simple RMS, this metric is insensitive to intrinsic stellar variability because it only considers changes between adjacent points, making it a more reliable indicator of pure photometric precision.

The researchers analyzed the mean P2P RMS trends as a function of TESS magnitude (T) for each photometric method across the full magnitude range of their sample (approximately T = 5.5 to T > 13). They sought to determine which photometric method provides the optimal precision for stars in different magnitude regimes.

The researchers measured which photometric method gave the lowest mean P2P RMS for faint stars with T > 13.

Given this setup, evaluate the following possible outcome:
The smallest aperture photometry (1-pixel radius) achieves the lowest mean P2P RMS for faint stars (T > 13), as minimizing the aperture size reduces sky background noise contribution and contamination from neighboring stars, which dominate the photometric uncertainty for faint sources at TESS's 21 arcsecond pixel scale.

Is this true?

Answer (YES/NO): YES